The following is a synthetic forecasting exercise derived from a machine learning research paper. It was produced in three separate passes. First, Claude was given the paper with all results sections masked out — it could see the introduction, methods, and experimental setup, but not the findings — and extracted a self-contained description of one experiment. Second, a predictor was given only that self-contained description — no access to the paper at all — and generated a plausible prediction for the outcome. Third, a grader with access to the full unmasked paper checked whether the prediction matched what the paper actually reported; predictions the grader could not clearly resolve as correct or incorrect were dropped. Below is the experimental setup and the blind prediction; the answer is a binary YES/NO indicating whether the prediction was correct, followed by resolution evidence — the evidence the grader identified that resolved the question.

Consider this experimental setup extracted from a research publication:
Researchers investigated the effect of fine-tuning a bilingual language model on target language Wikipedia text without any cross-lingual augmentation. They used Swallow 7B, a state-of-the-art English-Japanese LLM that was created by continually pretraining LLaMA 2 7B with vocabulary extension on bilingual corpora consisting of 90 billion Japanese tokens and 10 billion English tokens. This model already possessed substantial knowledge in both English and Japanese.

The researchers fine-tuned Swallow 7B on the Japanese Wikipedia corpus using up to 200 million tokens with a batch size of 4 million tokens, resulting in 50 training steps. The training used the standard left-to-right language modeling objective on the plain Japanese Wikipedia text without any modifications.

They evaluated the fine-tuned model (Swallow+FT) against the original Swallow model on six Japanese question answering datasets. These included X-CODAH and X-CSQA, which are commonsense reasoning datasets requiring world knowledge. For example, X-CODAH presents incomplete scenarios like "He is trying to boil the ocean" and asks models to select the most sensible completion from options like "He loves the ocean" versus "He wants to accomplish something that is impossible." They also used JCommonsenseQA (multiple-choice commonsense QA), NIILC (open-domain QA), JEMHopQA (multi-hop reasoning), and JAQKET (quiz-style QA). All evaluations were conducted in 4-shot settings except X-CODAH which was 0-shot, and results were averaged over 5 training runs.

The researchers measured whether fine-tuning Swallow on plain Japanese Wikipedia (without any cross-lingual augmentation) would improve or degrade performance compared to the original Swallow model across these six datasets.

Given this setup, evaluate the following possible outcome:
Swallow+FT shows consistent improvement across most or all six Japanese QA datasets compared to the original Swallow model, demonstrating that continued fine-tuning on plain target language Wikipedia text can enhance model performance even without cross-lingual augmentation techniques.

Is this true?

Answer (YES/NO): NO